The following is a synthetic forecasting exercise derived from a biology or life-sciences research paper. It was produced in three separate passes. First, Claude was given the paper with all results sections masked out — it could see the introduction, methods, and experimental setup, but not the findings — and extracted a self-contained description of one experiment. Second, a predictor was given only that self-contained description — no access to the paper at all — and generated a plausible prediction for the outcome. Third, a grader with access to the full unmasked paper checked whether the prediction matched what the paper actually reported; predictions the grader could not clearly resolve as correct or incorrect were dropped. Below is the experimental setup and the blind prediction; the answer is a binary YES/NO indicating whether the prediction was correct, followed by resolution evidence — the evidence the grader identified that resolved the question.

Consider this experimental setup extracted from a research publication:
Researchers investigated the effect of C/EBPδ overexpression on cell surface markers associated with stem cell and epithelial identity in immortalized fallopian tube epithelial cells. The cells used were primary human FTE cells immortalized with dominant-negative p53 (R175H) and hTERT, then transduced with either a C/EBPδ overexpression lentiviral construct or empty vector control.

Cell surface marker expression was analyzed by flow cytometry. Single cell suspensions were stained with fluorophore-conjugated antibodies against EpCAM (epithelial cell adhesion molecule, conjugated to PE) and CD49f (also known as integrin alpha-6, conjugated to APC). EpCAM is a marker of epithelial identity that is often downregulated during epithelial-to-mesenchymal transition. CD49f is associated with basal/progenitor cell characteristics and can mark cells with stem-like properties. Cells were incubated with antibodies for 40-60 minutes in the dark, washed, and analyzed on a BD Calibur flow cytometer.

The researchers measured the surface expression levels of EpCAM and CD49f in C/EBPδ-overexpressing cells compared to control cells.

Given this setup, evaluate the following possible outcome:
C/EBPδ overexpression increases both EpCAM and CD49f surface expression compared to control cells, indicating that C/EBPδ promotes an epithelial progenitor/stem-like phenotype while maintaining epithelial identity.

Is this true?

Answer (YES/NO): NO